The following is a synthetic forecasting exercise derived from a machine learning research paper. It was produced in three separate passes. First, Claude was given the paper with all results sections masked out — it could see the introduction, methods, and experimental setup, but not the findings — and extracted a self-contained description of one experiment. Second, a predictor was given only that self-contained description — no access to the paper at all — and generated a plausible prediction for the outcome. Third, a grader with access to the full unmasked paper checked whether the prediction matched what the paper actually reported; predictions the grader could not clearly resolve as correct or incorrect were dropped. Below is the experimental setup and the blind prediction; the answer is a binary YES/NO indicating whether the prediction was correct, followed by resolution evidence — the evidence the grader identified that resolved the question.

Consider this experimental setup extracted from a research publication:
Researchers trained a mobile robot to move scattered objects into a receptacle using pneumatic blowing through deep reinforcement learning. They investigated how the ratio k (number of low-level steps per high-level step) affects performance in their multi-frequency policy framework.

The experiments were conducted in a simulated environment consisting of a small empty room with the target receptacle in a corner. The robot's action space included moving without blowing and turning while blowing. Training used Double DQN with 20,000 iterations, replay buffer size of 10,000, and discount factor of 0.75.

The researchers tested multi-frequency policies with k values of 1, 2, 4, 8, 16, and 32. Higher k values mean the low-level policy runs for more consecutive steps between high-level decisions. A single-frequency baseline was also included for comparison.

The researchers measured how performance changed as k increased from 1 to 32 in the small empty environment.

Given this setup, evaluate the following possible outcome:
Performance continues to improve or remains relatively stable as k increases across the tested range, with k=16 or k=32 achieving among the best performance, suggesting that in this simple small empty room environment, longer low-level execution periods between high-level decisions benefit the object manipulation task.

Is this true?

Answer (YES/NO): YES